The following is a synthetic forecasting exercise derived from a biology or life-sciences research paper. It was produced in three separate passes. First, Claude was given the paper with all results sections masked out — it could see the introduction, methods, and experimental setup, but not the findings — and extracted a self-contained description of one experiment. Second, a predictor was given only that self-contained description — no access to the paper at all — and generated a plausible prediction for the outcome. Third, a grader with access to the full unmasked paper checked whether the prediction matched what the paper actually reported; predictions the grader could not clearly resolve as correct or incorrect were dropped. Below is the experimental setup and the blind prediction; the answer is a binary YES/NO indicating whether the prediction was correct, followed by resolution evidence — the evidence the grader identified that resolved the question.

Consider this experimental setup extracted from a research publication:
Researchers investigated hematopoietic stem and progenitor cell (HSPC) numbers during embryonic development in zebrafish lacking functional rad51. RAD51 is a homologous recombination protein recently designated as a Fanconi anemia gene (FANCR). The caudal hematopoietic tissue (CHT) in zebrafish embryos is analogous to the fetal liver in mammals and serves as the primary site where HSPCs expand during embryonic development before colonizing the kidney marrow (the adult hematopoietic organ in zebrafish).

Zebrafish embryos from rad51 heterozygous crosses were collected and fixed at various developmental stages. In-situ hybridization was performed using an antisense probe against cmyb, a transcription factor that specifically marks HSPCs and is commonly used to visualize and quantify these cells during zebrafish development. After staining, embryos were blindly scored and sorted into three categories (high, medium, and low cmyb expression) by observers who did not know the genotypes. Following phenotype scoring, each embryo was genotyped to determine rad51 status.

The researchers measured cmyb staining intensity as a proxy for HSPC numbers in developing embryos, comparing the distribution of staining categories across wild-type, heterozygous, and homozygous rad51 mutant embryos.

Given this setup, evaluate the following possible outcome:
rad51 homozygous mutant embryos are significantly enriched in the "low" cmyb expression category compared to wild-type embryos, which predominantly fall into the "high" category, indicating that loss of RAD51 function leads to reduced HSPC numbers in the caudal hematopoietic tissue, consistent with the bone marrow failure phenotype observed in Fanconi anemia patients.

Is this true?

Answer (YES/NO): YES